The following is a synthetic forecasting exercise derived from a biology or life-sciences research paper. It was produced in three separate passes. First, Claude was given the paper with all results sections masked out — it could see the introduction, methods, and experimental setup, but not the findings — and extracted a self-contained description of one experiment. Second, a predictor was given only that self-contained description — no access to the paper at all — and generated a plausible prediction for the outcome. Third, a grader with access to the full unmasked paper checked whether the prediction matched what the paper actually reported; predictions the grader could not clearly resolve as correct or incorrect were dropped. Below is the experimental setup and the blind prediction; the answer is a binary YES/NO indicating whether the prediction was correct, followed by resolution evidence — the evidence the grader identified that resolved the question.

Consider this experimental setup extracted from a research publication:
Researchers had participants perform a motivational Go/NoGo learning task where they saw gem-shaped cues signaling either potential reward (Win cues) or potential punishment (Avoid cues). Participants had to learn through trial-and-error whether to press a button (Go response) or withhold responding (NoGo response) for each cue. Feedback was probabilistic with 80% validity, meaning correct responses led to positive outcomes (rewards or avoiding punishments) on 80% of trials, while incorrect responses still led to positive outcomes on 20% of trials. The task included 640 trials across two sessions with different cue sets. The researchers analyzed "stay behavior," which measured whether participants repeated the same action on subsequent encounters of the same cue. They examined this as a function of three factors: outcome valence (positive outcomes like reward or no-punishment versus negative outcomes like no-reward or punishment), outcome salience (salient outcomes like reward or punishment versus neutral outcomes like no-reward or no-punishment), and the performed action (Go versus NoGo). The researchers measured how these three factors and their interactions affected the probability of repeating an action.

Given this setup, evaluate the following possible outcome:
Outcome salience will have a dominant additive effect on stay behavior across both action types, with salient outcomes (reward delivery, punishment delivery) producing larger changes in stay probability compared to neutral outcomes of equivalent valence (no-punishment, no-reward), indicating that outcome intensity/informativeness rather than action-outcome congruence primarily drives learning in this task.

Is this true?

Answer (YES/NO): NO